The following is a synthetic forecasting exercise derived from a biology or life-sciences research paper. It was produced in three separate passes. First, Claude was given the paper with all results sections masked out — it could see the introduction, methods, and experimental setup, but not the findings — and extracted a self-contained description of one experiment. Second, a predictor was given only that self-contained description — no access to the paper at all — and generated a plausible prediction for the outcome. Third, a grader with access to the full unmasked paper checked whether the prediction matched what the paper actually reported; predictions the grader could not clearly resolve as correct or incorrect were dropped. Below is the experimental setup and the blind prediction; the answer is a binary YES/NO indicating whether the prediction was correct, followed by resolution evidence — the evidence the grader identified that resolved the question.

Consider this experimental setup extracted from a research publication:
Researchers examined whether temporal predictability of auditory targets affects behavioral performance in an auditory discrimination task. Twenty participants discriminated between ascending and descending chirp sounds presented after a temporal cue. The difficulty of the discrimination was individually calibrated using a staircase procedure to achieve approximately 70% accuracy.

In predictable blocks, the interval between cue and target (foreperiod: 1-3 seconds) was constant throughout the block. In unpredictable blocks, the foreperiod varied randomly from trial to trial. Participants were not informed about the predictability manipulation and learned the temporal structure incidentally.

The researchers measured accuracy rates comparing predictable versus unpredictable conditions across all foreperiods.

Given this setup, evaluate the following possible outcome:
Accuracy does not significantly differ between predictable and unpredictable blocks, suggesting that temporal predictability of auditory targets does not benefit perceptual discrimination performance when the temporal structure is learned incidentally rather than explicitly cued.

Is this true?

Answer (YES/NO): YES